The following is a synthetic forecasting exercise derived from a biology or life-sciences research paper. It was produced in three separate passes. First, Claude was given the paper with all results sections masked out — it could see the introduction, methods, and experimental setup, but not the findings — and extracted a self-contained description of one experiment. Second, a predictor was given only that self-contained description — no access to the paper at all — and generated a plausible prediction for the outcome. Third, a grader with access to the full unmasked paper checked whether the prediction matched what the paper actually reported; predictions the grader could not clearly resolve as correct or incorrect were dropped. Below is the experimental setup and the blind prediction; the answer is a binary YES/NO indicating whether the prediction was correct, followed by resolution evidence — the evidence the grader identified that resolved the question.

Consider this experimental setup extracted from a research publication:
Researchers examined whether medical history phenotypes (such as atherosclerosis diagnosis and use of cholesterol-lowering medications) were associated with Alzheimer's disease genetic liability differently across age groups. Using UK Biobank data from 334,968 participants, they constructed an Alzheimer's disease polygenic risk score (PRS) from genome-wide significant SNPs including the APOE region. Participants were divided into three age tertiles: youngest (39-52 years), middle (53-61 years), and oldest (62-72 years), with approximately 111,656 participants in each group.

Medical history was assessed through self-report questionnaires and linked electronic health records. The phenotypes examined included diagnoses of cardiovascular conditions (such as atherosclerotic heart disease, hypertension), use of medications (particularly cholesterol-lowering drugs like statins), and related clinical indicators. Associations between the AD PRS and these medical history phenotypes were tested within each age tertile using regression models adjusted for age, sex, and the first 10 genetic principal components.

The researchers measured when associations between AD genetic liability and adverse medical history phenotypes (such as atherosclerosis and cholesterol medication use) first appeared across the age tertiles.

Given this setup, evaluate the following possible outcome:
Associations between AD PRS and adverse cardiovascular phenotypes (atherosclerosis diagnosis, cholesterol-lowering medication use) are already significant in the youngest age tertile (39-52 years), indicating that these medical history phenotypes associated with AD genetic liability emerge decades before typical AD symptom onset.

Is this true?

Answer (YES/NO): NO